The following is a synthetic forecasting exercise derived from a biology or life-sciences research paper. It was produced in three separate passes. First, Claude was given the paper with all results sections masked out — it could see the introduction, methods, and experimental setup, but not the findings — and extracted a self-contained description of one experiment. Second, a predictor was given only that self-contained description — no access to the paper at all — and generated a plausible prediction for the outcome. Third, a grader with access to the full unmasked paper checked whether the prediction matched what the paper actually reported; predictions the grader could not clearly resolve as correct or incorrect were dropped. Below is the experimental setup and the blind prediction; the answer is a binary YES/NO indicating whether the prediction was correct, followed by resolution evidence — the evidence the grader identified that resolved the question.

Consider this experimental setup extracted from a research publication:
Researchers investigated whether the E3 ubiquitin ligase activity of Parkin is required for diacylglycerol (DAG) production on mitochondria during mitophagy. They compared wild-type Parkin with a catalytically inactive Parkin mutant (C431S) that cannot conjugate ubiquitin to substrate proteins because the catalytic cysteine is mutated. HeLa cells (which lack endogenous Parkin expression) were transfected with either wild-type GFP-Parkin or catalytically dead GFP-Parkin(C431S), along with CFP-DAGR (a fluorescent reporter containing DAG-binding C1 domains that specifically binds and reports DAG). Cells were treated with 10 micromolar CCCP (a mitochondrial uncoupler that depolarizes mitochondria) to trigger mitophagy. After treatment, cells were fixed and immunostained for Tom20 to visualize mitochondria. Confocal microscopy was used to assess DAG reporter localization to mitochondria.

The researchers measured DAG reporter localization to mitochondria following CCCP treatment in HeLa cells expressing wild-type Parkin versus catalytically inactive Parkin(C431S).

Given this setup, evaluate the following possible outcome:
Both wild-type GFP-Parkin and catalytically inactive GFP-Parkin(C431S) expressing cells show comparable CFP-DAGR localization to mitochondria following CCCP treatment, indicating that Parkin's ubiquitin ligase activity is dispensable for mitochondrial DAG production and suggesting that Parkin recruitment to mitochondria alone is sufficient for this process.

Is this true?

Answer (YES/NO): NO